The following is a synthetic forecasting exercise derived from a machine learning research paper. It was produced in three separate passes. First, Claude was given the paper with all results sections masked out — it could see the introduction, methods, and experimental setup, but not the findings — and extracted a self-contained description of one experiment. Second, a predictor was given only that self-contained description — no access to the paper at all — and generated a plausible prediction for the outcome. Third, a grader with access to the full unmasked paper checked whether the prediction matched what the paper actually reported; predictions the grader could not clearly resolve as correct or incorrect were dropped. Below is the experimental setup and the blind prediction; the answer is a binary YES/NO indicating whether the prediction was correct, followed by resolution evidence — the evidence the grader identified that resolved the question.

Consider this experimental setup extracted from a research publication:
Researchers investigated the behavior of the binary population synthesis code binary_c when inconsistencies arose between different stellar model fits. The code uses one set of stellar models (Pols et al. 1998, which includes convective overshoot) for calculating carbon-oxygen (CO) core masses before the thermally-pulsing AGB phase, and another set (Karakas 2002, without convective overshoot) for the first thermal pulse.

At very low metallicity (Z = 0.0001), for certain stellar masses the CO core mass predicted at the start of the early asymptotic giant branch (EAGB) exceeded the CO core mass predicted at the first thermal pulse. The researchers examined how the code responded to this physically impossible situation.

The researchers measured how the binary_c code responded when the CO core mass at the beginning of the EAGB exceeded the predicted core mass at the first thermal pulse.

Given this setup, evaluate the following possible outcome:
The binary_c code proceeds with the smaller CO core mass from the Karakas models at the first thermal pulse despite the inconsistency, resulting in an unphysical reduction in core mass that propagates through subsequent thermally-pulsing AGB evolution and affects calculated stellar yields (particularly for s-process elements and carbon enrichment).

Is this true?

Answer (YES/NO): NO